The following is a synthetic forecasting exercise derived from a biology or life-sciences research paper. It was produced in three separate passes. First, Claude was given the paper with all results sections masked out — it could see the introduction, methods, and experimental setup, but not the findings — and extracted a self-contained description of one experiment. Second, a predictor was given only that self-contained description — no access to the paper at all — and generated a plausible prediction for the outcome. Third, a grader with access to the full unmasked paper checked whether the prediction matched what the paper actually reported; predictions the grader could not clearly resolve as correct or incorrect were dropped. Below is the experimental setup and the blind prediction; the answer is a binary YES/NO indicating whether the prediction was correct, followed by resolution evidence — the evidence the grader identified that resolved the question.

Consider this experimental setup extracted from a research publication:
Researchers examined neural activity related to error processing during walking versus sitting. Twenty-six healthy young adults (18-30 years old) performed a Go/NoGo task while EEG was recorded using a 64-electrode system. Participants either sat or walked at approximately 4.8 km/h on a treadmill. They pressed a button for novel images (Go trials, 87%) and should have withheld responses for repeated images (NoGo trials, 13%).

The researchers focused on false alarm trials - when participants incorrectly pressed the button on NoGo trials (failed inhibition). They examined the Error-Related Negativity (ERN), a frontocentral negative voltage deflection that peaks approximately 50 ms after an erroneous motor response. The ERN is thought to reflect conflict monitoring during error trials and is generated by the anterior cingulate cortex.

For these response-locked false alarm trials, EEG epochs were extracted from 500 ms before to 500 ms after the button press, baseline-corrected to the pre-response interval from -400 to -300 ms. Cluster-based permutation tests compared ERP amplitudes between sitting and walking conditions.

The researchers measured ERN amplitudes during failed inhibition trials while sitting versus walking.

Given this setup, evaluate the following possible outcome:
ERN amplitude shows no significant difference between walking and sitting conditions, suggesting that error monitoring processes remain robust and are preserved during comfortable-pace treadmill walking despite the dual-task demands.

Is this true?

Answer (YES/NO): NO